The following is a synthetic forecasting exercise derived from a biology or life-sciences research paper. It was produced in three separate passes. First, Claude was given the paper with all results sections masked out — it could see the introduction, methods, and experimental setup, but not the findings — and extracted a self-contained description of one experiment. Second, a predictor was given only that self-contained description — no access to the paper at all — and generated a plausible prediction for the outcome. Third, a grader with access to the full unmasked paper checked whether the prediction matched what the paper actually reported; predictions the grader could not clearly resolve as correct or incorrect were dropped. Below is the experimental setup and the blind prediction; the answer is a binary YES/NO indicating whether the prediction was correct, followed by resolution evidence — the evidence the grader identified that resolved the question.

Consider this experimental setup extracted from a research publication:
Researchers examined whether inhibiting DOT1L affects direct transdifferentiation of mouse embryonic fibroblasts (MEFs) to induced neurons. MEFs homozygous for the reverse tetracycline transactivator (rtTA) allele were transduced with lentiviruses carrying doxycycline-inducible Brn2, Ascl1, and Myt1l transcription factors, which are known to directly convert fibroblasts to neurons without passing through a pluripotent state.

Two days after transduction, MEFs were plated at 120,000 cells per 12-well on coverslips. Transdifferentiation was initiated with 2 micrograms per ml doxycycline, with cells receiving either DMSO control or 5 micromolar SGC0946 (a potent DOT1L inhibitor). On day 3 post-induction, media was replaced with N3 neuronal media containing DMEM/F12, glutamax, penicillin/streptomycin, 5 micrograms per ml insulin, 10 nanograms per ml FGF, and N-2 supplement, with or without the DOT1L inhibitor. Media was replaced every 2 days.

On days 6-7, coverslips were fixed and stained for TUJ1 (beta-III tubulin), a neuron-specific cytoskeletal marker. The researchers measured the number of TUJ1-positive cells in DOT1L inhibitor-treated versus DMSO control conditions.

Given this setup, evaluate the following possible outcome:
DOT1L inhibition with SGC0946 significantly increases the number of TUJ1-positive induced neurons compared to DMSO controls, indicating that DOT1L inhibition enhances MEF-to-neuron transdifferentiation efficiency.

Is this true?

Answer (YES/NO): NO